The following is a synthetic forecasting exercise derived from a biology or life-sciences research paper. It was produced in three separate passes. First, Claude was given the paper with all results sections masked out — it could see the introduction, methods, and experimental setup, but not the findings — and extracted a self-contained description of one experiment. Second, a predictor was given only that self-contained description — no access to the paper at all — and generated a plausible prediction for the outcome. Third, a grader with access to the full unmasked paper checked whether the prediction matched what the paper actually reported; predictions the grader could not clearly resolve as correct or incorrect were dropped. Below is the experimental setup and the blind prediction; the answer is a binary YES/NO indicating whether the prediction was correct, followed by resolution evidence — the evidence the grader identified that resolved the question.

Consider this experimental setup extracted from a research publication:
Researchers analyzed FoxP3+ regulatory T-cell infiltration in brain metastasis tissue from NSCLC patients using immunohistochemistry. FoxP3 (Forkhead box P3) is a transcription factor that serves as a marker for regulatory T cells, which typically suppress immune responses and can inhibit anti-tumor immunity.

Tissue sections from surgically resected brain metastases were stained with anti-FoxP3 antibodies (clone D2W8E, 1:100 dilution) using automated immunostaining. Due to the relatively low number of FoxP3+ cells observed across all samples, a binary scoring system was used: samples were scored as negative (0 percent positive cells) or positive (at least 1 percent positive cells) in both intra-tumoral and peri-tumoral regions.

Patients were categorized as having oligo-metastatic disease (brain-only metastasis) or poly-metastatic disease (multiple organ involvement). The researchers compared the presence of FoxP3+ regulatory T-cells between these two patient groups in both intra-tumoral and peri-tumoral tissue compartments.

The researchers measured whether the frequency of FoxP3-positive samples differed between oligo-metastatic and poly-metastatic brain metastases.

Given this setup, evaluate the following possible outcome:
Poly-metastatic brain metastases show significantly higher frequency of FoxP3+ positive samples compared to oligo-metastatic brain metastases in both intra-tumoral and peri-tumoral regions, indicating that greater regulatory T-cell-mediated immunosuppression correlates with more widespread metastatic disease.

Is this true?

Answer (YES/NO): NO